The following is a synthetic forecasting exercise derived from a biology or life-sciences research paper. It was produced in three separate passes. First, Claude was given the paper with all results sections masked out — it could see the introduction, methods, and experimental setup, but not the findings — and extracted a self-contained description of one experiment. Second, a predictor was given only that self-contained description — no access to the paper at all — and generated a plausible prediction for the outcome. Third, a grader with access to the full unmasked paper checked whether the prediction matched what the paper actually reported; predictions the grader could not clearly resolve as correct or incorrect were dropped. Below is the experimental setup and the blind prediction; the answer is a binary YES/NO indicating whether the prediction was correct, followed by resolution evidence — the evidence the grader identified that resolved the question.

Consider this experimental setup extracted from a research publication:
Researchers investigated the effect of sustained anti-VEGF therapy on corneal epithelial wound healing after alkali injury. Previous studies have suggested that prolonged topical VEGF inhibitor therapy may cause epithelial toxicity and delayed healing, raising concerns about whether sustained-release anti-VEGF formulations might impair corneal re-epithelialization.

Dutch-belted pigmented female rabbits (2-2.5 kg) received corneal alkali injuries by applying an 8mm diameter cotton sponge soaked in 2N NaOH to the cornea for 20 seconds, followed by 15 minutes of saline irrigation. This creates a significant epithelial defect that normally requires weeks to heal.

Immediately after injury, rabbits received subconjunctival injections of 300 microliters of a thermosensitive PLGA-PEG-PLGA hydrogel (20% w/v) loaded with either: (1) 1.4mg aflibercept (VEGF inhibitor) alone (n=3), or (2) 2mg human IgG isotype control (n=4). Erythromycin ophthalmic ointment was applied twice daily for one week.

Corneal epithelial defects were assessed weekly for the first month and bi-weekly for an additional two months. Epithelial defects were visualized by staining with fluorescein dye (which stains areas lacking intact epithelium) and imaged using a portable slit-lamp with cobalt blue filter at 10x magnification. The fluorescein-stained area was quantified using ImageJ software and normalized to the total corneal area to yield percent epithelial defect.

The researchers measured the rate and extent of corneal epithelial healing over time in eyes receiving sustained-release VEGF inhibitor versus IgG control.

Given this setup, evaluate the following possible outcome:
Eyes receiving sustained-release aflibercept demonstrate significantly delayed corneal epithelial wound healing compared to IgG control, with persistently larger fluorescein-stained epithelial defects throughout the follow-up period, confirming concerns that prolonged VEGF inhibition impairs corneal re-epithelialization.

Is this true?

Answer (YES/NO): YES